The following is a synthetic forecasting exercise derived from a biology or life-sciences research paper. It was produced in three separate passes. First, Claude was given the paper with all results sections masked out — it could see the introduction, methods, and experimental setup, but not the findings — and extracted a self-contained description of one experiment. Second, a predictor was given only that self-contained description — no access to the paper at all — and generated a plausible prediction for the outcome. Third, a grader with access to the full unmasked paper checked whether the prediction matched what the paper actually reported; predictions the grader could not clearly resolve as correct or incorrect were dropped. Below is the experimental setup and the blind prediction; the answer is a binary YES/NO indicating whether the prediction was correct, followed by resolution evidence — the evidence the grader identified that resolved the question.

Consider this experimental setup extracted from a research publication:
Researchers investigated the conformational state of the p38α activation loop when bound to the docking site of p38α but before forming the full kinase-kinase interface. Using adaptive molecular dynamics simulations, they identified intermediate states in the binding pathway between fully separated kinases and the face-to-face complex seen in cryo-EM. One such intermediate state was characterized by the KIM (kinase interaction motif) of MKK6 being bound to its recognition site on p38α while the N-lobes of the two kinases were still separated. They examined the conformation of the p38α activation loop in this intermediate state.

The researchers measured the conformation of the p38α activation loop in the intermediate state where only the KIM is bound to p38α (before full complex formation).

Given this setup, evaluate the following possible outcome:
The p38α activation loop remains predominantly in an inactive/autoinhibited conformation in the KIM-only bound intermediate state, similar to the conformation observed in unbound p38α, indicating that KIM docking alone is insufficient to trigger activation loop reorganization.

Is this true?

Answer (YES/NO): NO